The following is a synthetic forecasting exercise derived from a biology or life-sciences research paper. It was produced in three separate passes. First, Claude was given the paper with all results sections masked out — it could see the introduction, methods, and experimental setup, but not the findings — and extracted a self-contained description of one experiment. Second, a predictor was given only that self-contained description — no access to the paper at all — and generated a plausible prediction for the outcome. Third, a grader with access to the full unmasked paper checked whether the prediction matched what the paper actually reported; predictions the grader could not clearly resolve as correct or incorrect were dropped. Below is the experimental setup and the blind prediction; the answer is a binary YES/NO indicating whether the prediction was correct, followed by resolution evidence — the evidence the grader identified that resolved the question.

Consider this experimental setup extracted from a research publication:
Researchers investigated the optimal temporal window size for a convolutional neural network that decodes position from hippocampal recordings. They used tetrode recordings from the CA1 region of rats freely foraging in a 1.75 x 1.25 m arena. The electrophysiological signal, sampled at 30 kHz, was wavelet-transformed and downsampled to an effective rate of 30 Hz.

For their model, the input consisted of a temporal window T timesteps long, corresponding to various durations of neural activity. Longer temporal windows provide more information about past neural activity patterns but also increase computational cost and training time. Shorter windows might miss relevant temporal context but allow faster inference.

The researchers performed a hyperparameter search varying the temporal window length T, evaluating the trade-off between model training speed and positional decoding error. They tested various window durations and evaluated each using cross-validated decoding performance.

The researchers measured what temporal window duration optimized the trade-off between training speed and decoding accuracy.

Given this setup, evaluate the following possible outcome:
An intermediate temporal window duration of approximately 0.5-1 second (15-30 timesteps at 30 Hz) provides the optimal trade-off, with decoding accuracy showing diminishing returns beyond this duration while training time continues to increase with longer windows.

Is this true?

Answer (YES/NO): NO